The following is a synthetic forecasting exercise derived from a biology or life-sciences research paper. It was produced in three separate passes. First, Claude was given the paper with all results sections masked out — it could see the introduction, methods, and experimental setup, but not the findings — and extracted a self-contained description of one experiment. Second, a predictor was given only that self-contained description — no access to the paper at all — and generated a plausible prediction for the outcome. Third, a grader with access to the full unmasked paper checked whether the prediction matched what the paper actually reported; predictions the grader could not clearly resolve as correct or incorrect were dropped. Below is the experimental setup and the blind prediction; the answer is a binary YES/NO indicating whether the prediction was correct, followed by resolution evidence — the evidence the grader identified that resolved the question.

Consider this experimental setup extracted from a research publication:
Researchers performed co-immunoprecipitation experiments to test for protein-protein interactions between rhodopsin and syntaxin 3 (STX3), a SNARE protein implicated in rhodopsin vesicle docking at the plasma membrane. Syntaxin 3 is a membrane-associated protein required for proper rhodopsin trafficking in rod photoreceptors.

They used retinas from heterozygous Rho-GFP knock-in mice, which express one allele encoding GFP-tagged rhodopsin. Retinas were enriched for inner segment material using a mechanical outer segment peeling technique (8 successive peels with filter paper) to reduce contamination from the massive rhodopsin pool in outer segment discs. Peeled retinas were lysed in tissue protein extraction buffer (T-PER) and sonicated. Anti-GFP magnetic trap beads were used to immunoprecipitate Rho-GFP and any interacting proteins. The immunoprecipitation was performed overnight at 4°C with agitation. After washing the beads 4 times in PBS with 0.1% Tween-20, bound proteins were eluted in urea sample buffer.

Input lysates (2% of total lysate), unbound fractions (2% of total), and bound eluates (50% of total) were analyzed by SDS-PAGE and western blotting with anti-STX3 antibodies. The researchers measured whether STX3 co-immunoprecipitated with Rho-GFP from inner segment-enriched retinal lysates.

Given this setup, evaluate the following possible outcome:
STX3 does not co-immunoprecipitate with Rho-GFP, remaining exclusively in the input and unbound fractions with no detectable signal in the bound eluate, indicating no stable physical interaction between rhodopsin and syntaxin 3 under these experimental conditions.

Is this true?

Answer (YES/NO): NO